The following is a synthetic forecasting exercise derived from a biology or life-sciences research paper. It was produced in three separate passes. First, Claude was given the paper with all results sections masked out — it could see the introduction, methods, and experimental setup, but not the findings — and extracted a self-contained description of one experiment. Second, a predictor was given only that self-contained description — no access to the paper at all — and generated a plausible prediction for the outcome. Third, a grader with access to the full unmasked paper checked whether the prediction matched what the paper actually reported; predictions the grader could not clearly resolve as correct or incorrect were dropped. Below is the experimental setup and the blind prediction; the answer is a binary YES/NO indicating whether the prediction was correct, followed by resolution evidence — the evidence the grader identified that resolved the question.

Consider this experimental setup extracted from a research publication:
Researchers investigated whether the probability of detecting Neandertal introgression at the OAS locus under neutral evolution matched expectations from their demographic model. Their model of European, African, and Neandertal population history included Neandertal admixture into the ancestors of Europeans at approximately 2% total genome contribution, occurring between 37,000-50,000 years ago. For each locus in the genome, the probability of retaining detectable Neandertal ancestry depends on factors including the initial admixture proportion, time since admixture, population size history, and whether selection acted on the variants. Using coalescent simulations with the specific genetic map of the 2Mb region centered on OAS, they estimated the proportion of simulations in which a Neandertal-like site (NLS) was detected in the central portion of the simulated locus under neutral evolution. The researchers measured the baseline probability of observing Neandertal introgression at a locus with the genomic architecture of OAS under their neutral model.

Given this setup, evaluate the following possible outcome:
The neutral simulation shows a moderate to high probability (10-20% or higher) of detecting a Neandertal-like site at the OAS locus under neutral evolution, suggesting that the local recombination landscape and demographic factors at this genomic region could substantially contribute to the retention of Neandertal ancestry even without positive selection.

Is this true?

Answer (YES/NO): YES